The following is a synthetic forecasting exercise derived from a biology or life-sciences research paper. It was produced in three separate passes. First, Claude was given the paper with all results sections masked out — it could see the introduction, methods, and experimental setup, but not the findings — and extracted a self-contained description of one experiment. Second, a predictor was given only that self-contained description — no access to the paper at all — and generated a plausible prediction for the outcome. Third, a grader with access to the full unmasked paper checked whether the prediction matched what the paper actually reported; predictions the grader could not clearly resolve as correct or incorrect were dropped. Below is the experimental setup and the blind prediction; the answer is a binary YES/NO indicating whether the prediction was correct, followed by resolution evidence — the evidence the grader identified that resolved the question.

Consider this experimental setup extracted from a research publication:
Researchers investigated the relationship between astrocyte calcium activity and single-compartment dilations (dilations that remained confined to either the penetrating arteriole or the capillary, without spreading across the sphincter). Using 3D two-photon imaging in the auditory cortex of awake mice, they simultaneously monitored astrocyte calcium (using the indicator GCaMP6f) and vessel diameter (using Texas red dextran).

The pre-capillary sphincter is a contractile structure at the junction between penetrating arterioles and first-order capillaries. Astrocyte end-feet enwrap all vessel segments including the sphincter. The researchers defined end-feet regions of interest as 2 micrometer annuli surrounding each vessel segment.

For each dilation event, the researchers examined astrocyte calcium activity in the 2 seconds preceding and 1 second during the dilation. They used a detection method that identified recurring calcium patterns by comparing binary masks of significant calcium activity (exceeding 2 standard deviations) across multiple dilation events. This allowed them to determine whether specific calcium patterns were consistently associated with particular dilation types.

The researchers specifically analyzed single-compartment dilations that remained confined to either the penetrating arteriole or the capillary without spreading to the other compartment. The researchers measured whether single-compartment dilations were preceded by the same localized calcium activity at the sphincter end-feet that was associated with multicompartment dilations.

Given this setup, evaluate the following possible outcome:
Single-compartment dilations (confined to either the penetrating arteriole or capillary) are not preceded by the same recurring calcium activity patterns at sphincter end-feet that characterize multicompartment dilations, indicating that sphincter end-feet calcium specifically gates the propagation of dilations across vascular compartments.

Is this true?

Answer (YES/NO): YES